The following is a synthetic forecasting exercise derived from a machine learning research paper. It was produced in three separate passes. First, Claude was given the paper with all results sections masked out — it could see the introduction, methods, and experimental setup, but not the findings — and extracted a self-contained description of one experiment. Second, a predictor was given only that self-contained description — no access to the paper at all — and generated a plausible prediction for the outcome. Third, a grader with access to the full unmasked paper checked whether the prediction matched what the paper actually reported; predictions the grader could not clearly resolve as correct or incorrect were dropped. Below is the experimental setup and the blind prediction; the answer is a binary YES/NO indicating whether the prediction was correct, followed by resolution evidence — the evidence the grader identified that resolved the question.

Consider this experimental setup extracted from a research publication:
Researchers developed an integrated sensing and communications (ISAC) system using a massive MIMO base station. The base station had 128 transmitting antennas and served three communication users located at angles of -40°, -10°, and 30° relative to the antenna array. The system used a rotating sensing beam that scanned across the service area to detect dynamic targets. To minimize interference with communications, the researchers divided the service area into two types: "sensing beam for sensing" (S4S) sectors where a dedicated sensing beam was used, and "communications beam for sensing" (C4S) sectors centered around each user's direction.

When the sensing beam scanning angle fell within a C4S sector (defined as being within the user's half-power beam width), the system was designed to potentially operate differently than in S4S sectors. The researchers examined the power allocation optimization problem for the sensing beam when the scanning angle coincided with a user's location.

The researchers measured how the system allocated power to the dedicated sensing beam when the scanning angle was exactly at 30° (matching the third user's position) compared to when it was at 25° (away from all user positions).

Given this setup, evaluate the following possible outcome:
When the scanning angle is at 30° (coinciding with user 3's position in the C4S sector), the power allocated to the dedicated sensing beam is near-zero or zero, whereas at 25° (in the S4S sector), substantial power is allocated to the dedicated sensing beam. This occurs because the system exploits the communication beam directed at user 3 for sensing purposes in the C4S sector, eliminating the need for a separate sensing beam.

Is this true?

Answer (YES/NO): YES